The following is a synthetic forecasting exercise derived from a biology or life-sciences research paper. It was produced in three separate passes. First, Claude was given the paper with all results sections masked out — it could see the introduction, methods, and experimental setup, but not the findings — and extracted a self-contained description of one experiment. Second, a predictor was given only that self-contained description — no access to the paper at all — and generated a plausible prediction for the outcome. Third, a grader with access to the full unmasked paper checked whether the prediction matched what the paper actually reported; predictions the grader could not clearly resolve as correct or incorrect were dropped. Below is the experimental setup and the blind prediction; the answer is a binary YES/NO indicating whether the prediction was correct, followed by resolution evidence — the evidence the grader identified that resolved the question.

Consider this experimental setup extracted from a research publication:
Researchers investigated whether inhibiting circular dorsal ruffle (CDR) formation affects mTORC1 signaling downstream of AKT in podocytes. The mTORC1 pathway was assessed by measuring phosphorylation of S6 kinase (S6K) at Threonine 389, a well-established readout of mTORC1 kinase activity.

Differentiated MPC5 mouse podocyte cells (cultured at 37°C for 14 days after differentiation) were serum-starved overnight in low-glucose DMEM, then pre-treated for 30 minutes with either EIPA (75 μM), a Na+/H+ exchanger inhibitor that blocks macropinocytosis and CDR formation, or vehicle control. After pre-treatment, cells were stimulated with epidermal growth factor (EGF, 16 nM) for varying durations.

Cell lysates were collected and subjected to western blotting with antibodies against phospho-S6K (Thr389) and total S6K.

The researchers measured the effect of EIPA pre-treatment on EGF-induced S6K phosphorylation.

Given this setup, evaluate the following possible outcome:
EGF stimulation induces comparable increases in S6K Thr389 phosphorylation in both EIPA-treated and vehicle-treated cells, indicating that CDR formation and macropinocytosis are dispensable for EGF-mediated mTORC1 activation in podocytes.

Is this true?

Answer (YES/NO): NO